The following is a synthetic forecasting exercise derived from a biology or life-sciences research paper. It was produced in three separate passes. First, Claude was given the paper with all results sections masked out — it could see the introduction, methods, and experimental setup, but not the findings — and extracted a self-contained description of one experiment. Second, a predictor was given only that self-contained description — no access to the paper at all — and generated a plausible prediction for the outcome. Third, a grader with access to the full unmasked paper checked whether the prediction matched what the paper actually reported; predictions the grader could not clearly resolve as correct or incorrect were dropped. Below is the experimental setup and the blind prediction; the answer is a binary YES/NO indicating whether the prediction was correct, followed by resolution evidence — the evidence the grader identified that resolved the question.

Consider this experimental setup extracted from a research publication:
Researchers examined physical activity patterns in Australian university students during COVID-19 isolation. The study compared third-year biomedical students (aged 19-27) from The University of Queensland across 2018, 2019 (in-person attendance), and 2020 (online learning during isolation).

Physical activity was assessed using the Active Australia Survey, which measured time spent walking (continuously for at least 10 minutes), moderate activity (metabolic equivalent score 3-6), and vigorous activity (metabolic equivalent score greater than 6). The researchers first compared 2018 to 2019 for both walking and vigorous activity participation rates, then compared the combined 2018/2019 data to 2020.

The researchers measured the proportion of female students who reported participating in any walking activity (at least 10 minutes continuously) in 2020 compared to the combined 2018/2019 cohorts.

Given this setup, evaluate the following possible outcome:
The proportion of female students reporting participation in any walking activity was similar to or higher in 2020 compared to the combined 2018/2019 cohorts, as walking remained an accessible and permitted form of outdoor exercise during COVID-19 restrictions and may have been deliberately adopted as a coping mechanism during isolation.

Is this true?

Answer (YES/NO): NO